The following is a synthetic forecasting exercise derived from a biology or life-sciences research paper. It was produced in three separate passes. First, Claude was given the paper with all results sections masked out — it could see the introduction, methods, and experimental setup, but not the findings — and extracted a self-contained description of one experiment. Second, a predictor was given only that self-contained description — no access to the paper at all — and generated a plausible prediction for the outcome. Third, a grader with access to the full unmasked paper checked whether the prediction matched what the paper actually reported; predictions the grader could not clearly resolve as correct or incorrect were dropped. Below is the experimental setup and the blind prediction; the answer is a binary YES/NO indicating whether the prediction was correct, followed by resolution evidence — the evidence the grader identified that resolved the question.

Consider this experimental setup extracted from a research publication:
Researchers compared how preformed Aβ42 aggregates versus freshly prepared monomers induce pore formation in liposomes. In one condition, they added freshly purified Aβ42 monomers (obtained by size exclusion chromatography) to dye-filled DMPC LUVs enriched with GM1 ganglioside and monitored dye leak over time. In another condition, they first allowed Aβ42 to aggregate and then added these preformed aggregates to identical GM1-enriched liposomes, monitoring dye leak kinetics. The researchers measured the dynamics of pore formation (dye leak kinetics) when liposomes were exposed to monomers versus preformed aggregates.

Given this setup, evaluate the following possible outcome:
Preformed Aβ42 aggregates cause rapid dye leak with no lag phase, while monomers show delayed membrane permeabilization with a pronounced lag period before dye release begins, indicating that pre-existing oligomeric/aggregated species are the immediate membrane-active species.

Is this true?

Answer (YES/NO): YES